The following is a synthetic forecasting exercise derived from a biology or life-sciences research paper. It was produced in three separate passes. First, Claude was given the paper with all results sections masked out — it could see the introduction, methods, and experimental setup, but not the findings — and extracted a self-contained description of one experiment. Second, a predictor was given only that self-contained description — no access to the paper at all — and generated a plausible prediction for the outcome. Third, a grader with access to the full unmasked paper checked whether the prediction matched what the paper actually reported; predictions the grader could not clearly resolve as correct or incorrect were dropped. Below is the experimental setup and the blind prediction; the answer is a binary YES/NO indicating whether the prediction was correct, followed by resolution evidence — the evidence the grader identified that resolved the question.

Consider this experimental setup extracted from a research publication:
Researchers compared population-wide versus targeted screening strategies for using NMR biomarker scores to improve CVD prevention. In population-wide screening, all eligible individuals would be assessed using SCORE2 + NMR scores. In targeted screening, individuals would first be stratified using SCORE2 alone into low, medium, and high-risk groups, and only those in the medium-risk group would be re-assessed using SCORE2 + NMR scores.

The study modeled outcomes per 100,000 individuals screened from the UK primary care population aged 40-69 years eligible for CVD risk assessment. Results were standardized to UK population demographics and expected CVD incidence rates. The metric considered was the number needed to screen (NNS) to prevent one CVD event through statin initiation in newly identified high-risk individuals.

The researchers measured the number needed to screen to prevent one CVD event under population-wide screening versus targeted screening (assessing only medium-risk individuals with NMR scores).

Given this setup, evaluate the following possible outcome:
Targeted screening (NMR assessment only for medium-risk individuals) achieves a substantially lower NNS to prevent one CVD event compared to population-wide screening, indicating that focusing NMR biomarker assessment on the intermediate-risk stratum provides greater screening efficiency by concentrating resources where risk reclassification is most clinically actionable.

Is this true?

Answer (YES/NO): NO